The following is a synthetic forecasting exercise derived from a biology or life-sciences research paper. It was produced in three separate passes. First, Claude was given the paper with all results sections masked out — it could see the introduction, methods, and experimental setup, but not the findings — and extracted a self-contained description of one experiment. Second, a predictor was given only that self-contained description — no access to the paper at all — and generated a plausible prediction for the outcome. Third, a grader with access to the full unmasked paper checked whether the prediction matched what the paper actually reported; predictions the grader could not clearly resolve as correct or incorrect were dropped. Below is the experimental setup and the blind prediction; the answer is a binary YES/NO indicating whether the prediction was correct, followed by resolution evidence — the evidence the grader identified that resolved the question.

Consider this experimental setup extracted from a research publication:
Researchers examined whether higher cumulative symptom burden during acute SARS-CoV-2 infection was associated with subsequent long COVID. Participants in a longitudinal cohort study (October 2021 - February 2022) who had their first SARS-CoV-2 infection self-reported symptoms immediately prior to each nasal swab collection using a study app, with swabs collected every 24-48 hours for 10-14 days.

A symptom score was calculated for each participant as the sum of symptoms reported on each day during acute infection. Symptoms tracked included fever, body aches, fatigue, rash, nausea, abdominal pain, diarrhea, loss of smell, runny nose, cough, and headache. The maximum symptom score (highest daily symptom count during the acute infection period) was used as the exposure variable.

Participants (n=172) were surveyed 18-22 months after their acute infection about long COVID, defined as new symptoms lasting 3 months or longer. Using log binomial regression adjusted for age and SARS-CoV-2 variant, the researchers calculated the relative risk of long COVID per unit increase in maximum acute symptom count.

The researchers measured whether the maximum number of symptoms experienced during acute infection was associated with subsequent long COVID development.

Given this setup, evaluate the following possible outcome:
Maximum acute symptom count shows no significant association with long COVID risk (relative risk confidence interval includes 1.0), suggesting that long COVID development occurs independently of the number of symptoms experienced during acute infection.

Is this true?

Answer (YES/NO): NO